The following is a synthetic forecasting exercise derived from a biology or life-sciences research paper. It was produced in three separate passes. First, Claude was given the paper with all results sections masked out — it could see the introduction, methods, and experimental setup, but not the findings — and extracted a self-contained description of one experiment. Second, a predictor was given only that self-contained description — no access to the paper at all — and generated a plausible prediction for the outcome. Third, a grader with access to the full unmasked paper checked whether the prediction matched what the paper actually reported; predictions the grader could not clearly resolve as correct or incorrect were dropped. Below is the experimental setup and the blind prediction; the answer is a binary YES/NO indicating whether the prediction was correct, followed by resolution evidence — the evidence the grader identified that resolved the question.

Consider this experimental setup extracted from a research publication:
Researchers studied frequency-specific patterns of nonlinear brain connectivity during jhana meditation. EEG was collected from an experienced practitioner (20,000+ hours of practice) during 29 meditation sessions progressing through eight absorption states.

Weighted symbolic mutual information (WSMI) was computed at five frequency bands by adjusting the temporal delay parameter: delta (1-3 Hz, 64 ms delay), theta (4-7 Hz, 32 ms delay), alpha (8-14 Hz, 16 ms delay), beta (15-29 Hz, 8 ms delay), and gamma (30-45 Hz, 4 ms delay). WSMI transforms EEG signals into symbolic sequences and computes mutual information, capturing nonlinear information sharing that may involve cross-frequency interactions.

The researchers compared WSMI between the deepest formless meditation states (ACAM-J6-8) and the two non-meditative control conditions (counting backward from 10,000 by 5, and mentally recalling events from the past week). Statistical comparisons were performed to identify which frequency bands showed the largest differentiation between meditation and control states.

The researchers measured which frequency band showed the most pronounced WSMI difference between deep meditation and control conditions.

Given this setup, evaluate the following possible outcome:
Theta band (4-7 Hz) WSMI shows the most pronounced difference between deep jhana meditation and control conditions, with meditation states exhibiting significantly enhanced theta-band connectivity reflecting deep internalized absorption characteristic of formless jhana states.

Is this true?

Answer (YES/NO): NO